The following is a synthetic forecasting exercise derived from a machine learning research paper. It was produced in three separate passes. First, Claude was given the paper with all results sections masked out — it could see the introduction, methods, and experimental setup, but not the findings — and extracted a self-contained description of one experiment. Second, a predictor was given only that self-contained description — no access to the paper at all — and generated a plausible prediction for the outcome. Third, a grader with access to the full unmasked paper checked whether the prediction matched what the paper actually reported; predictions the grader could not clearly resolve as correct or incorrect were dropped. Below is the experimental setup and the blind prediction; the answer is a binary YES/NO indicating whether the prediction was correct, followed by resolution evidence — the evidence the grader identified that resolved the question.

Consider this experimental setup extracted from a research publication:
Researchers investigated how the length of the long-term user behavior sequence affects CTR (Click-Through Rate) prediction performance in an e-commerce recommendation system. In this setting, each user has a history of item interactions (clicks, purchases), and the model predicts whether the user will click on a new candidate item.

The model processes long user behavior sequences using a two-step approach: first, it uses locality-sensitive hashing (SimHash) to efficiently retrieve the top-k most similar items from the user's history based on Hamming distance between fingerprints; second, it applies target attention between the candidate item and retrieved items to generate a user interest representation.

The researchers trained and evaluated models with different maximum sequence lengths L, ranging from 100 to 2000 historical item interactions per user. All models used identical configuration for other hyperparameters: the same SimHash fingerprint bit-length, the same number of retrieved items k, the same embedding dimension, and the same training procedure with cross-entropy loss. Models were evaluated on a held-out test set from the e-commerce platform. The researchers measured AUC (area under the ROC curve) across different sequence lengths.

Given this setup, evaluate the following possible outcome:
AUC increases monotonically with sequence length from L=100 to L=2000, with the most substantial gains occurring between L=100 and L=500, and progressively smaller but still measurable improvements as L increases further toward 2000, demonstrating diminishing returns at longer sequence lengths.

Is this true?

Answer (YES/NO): NO